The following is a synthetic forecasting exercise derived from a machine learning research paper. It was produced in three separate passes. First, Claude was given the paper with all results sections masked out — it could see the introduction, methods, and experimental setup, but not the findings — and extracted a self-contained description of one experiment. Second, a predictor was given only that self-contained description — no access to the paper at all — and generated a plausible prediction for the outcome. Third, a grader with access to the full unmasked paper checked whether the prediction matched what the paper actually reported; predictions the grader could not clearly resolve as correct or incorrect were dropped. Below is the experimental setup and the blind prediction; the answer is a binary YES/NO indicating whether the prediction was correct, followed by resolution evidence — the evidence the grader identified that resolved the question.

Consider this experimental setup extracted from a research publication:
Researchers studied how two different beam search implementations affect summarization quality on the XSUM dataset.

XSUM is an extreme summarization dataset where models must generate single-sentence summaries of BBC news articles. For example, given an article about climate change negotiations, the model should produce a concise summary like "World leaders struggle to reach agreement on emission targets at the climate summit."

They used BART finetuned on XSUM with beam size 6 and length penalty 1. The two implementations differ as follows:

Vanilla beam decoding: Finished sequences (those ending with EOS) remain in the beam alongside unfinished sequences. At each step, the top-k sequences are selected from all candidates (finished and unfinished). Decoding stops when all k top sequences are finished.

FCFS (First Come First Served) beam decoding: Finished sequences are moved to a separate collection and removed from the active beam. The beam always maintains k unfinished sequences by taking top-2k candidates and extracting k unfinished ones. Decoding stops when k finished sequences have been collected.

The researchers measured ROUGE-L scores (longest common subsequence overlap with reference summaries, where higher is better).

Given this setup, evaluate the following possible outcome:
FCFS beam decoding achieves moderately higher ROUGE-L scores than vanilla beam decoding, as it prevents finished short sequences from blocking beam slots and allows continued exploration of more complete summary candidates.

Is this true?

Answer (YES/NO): YES